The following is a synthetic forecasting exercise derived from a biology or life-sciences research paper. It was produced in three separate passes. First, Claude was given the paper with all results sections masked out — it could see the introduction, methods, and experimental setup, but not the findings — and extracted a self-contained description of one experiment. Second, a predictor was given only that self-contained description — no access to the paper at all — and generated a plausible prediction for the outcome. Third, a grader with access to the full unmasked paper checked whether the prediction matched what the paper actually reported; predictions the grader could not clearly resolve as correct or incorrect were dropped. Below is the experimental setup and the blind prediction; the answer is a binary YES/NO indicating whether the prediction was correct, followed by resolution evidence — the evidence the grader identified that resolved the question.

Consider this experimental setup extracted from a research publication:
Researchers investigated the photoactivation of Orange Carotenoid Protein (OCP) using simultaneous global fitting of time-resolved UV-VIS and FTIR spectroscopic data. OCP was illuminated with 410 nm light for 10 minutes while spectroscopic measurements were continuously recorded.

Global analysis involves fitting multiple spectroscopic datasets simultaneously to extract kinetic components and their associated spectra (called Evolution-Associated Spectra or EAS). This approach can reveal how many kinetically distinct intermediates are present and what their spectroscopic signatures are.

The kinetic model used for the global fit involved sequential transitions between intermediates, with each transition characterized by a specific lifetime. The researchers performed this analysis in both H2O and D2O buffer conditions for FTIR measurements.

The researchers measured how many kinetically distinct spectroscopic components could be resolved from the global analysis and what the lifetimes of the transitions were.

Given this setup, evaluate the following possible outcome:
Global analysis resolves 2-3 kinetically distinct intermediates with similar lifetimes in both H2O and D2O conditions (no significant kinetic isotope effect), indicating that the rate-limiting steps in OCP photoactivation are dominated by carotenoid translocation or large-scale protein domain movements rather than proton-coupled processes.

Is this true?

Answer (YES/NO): NO